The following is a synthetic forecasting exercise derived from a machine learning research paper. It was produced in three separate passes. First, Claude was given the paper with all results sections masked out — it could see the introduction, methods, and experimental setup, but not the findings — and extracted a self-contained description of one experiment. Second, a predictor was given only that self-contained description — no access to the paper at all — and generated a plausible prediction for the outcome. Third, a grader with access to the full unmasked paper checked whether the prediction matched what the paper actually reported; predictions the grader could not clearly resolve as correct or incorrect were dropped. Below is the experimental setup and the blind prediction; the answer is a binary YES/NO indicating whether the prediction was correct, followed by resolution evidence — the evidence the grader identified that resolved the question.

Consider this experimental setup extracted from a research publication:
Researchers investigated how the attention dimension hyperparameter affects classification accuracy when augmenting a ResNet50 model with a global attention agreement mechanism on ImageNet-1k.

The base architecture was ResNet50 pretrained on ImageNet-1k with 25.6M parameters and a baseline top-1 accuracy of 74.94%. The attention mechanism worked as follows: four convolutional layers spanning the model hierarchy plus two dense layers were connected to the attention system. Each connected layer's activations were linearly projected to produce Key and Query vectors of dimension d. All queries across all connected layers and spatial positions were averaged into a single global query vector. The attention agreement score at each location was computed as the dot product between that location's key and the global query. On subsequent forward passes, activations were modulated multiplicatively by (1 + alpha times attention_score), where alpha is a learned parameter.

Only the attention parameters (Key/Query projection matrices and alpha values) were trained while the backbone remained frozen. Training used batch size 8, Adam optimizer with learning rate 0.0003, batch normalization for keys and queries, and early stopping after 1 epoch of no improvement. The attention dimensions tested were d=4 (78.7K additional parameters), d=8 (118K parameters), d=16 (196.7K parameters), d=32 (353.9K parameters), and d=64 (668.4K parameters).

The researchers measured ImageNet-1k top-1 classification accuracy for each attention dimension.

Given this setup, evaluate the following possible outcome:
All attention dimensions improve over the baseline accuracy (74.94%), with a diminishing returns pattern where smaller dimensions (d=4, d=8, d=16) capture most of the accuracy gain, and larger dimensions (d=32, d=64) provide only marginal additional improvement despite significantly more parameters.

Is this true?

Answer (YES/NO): NO